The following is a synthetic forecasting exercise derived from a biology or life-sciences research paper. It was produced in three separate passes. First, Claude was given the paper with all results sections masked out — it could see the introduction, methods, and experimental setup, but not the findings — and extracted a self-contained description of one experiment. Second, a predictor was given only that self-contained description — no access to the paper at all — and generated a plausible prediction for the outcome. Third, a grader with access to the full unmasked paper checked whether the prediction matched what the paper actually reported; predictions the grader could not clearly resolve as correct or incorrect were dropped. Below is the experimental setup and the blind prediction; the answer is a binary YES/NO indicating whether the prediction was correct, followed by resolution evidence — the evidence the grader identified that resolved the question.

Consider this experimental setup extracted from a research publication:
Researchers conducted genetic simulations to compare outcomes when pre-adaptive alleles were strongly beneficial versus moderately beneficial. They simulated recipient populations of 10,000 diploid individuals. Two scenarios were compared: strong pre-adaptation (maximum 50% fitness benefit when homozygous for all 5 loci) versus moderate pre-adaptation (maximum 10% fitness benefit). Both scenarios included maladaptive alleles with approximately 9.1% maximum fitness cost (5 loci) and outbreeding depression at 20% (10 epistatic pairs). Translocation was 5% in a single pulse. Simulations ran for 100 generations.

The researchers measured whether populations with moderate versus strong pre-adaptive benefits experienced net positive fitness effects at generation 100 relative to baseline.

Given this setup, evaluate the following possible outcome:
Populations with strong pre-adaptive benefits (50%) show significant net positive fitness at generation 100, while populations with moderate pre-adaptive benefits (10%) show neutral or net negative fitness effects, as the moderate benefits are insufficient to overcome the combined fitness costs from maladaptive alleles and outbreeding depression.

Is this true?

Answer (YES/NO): NO